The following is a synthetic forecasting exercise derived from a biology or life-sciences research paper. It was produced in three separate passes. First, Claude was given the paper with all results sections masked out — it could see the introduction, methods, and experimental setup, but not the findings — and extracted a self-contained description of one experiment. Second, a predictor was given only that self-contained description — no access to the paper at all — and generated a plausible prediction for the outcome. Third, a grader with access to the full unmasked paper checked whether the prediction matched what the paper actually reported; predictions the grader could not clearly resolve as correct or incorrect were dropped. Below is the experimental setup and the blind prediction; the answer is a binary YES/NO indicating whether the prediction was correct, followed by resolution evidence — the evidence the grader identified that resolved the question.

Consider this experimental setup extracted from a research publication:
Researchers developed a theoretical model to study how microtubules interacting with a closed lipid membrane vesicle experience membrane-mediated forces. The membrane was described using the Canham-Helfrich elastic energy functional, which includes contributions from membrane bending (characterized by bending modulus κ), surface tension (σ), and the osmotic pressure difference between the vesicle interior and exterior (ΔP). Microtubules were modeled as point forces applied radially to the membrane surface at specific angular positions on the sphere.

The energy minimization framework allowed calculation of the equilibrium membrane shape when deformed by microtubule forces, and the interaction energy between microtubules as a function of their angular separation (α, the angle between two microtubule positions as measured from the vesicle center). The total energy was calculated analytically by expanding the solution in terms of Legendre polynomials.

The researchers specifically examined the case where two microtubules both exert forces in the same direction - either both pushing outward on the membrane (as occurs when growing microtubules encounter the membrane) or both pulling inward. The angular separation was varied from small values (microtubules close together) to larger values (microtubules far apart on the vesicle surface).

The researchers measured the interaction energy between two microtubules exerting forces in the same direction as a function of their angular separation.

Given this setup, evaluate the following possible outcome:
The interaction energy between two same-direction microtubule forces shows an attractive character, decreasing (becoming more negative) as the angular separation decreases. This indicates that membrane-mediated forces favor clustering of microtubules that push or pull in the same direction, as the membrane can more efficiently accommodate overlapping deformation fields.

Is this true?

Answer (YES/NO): NO